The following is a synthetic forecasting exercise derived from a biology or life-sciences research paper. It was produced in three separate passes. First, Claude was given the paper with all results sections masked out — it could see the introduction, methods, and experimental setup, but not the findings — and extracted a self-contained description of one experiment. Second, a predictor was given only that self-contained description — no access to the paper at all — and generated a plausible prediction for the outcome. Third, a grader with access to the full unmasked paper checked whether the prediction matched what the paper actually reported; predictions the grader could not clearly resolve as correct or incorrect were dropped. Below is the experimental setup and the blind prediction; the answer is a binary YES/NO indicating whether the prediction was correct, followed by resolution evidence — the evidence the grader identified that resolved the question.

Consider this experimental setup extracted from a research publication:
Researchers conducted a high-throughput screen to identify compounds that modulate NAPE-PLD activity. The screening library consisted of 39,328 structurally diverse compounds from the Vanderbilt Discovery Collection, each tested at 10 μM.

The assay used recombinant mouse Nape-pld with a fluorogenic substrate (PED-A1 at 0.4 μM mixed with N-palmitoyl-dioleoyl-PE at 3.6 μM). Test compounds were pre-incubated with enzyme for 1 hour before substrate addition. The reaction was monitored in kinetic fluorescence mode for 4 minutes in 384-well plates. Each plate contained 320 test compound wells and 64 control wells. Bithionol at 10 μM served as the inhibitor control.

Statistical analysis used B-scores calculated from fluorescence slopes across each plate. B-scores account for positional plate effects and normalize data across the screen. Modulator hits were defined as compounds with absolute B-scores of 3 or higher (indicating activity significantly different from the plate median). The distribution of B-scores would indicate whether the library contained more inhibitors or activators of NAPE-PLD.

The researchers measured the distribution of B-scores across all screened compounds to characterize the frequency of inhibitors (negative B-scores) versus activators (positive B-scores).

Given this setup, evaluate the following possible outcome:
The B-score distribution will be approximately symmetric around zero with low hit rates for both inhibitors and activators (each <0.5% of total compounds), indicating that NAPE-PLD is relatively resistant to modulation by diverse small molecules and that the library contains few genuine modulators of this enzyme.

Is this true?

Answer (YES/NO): NO